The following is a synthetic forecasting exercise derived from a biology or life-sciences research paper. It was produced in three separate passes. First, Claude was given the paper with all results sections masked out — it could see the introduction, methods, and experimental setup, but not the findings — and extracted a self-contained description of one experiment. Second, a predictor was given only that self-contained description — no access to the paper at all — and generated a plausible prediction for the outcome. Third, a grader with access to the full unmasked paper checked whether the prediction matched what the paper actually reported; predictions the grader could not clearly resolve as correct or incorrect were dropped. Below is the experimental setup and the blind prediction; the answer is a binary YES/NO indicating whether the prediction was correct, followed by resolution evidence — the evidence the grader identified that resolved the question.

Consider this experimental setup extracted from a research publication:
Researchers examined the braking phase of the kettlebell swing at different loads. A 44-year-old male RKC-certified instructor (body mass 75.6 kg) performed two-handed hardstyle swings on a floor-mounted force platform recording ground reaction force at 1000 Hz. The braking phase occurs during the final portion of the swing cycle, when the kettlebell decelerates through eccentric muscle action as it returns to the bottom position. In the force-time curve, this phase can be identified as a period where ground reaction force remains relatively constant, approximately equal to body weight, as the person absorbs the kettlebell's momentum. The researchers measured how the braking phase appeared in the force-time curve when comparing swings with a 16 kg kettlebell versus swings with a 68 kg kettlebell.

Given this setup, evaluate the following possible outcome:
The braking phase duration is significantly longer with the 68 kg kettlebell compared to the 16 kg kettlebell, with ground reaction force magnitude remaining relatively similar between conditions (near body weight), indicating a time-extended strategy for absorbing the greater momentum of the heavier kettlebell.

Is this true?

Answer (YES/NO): NO